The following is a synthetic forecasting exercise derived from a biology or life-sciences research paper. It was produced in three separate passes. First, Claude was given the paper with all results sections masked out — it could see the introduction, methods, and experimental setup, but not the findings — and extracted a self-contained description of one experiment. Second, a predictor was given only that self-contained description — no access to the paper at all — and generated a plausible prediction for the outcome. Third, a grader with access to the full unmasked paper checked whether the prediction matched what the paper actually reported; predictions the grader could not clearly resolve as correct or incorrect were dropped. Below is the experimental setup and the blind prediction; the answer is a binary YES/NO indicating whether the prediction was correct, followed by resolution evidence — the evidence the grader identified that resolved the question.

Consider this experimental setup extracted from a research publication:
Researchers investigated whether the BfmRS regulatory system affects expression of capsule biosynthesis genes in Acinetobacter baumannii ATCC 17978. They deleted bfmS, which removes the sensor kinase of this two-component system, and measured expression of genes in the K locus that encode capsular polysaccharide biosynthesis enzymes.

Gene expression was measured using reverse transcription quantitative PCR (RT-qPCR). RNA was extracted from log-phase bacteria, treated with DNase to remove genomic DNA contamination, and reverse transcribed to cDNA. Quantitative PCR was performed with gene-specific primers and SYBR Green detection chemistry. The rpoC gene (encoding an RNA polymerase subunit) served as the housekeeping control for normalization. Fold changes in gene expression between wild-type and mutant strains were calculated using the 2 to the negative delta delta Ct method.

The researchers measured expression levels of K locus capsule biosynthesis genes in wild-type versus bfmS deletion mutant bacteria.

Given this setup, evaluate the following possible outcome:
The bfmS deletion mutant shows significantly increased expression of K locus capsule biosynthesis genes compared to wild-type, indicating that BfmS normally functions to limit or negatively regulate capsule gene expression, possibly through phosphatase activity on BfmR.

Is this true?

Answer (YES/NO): YES